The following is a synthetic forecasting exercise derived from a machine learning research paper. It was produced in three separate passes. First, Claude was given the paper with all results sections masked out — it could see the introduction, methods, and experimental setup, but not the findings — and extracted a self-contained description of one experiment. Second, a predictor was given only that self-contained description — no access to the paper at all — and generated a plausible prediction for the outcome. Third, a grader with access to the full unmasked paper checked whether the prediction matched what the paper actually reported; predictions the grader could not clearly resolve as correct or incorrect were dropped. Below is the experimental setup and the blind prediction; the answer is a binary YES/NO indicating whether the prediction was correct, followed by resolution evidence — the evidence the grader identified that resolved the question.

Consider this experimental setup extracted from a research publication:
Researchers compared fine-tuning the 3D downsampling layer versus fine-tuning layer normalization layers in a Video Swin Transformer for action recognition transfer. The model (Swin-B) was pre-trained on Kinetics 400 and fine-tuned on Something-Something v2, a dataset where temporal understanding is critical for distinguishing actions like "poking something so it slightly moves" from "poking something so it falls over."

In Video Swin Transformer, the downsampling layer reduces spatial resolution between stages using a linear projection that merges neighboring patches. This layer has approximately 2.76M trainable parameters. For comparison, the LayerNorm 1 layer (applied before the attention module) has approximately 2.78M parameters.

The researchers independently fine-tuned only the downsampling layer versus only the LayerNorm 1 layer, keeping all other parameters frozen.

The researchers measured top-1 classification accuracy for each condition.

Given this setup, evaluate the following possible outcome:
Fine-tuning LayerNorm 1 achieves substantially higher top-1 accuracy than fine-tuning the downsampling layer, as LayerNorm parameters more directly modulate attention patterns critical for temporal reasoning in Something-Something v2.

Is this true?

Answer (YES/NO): YES